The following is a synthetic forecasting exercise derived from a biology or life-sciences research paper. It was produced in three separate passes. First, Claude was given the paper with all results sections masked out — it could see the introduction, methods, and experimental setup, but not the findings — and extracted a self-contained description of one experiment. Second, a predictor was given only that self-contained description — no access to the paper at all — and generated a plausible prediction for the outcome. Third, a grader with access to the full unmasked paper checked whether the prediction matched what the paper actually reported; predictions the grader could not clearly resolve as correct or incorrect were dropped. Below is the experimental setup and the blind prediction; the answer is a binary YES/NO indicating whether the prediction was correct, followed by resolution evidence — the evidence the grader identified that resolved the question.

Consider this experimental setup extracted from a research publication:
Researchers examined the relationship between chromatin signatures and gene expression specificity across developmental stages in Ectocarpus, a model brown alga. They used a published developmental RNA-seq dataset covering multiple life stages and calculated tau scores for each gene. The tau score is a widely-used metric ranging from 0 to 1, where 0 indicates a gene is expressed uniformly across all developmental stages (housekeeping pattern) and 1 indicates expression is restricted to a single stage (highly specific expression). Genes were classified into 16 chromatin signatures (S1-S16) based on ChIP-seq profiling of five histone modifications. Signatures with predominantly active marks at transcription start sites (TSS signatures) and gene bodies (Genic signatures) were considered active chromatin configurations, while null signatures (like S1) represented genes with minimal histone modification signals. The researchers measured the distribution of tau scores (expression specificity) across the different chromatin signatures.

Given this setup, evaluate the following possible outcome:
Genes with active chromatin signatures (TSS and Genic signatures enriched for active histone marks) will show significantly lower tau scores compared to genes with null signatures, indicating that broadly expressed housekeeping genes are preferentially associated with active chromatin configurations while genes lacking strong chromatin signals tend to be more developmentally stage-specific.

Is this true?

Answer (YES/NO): YES